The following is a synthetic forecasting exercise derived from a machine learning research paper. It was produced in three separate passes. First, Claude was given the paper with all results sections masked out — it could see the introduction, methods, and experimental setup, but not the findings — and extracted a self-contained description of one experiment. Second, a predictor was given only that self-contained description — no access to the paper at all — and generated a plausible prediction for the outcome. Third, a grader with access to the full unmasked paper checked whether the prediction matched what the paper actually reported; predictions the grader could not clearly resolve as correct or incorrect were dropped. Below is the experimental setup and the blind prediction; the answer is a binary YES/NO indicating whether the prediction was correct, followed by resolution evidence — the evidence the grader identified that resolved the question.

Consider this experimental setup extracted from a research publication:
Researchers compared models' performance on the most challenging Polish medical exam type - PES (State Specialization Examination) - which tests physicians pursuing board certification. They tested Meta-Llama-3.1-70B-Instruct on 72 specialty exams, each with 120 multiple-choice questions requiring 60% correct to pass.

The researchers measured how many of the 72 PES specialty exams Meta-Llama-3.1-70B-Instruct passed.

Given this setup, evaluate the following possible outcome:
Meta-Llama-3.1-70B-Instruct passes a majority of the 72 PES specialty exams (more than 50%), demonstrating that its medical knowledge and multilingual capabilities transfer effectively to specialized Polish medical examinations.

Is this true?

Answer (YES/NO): YES